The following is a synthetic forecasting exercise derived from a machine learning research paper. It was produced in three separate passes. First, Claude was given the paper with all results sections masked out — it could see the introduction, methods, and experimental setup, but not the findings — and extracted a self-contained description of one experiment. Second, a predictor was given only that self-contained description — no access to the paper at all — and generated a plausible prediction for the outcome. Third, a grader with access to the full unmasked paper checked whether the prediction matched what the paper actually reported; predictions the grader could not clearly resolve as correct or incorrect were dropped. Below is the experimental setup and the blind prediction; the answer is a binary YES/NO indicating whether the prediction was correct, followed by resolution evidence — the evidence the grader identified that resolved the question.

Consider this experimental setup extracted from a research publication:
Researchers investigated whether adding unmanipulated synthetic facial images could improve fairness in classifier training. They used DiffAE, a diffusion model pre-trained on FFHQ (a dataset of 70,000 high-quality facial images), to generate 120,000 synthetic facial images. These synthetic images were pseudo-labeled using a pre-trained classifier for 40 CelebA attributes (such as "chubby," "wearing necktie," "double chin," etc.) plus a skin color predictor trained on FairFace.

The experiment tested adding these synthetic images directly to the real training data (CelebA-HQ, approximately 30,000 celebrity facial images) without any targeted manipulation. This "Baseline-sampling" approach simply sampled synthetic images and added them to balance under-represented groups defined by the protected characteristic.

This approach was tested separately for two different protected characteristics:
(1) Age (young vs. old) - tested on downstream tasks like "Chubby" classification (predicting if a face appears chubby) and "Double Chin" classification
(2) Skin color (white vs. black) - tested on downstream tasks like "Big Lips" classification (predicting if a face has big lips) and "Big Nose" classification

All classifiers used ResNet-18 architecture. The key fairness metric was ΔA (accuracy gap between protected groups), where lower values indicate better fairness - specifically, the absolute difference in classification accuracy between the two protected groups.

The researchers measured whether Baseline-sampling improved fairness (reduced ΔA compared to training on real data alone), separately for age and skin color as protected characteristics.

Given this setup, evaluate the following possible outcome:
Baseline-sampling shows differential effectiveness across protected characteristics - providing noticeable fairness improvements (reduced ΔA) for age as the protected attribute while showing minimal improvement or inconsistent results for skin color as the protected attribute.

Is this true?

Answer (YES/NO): NO